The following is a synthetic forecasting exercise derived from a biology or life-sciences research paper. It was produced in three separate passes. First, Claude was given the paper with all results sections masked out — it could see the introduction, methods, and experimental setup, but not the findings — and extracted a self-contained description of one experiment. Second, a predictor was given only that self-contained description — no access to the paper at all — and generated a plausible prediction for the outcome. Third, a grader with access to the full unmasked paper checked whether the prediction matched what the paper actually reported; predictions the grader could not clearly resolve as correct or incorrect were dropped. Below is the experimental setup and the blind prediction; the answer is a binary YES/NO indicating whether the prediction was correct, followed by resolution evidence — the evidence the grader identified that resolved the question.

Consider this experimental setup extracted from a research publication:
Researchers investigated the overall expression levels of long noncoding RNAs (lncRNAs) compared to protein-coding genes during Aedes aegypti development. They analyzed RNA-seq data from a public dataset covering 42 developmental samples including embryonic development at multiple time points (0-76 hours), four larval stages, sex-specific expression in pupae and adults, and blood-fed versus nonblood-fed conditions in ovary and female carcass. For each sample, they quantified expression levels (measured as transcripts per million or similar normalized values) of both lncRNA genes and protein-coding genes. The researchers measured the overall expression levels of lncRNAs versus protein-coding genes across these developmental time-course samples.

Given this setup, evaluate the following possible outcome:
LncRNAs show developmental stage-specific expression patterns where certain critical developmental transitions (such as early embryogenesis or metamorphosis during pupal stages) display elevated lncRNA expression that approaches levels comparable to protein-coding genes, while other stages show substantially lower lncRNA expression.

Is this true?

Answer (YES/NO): NO